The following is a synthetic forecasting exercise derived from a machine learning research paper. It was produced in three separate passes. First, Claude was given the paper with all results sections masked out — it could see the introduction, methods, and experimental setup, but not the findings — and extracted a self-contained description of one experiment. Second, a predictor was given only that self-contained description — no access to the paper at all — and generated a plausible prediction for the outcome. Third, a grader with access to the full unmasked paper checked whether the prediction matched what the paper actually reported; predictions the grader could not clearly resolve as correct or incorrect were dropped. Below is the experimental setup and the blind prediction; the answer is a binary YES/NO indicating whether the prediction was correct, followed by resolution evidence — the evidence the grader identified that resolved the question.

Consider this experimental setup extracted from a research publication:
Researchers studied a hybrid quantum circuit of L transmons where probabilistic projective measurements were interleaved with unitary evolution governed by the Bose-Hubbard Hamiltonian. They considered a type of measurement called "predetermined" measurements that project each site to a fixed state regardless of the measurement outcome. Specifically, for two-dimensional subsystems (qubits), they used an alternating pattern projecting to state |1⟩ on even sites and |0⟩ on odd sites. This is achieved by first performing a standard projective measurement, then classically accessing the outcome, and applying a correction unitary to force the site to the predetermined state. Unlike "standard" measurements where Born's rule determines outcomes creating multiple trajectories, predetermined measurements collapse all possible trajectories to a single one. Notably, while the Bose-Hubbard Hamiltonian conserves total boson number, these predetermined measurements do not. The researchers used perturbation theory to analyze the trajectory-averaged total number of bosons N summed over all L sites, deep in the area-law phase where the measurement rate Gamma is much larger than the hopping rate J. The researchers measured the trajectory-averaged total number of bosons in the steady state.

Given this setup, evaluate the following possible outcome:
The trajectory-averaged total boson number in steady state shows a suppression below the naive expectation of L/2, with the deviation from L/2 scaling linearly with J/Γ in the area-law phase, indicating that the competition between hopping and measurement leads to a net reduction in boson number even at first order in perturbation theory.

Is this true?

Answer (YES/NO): NO